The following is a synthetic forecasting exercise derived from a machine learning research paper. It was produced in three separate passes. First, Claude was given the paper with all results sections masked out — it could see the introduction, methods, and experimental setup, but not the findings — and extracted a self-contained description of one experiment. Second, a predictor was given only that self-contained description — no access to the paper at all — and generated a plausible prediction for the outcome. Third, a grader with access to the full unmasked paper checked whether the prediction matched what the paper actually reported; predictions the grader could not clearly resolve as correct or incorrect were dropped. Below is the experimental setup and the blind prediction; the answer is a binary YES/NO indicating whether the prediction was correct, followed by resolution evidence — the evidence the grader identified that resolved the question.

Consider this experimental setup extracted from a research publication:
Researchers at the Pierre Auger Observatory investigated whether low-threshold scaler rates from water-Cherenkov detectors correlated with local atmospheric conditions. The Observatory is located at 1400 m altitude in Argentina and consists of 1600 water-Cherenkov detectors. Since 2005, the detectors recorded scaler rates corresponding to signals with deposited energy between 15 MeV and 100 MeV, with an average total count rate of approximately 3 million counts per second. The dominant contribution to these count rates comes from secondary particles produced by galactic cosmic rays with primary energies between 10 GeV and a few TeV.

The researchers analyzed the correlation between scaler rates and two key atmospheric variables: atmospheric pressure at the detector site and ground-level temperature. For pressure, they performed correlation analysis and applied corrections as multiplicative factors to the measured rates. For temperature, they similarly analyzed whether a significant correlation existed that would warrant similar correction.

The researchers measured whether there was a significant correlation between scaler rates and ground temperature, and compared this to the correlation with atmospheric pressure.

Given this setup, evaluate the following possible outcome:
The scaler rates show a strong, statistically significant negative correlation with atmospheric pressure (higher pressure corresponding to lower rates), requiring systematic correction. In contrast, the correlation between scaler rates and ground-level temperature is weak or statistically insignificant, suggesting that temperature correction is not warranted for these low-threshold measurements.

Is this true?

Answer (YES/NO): YES